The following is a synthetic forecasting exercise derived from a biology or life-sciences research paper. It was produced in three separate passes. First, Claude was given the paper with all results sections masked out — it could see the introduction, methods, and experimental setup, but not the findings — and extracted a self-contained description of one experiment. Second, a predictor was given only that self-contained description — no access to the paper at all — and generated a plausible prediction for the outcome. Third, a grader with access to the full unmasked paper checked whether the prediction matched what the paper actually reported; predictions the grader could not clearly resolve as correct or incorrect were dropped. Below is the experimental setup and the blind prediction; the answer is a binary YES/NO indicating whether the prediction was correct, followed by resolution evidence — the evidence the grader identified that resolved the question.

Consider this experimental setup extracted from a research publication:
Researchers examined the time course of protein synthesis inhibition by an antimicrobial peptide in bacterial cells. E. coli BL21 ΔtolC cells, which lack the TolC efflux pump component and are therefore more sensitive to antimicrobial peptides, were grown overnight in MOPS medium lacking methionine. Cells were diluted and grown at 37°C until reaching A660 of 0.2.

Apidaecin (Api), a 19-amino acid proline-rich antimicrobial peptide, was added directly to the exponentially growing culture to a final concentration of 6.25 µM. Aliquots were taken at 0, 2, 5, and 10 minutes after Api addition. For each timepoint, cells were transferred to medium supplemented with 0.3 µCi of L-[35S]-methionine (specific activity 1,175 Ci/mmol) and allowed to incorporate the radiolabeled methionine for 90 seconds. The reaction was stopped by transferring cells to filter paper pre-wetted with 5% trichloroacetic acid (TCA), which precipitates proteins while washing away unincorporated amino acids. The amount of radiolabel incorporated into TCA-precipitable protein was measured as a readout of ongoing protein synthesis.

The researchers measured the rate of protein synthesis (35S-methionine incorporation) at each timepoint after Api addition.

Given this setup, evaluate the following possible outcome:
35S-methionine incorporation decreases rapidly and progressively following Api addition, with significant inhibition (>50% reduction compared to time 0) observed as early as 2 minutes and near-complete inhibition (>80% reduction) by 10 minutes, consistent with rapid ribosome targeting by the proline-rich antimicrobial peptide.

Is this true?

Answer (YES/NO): YES